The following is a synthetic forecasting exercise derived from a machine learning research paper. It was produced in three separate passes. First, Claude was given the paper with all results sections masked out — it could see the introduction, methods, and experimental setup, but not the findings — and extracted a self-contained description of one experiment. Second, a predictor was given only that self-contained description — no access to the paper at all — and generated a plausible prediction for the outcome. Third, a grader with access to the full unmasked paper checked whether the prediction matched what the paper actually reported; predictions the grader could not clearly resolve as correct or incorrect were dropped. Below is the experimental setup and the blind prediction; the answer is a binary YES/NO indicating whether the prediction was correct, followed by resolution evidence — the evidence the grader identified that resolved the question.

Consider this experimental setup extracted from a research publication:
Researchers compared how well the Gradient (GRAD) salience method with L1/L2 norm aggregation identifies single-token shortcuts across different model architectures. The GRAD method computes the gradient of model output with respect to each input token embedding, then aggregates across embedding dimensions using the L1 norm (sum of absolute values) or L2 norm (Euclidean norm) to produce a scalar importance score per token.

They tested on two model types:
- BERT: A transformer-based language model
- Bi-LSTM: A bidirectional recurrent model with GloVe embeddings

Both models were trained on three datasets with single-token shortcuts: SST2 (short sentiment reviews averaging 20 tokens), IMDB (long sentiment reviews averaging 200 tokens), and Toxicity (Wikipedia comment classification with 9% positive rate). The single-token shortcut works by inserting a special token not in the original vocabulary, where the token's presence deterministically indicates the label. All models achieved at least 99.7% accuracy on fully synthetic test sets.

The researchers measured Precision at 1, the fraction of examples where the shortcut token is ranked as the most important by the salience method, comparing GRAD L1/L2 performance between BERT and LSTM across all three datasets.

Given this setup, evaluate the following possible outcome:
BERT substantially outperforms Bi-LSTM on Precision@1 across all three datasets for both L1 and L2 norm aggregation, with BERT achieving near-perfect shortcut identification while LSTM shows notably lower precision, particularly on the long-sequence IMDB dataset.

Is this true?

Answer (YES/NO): NO